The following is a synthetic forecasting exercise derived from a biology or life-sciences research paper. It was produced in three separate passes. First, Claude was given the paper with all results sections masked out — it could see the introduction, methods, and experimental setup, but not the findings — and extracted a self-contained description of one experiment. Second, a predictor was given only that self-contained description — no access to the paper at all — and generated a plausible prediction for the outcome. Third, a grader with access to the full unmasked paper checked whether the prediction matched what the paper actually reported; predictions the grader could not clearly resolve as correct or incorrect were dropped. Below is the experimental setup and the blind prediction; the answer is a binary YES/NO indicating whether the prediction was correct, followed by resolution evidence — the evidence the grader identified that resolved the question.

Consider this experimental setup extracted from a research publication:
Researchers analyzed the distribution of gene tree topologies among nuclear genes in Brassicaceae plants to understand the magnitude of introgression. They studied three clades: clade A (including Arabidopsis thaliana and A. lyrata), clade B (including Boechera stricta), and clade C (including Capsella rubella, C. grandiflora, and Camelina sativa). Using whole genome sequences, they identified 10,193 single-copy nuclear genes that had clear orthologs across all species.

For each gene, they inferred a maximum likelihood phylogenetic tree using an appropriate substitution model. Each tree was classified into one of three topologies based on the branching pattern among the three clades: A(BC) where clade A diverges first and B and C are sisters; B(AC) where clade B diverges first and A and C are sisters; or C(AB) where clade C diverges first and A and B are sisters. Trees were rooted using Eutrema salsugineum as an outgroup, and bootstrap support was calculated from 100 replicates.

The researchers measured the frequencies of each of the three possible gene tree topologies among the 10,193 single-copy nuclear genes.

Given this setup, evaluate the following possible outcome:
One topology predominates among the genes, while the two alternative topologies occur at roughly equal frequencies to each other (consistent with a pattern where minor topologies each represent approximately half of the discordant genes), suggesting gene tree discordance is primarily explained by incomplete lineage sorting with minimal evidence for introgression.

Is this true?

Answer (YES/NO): NO